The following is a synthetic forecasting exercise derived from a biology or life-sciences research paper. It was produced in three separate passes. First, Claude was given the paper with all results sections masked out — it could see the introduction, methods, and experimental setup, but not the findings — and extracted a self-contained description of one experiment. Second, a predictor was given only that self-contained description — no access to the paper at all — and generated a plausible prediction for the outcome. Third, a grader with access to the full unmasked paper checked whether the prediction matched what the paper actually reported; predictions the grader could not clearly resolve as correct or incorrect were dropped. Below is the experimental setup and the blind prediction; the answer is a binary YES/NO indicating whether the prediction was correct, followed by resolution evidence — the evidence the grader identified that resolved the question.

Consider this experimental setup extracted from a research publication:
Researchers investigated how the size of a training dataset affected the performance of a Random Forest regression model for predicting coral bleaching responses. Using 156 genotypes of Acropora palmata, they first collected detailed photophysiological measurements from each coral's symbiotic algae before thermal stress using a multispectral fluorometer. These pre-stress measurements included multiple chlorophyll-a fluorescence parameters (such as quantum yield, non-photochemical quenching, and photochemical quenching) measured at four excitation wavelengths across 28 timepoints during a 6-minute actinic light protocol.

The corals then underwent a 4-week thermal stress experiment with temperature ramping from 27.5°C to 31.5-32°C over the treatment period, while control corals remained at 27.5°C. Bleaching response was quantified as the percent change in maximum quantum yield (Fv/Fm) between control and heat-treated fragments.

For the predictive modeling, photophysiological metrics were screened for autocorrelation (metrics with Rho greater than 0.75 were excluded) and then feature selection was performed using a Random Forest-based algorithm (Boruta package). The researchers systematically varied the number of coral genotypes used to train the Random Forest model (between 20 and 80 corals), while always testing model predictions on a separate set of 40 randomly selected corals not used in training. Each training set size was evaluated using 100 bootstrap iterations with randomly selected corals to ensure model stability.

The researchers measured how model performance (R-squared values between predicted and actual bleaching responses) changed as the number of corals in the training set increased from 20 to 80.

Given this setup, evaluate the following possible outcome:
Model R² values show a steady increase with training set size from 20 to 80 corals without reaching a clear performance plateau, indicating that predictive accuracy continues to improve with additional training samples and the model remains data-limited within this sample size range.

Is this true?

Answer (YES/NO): YES